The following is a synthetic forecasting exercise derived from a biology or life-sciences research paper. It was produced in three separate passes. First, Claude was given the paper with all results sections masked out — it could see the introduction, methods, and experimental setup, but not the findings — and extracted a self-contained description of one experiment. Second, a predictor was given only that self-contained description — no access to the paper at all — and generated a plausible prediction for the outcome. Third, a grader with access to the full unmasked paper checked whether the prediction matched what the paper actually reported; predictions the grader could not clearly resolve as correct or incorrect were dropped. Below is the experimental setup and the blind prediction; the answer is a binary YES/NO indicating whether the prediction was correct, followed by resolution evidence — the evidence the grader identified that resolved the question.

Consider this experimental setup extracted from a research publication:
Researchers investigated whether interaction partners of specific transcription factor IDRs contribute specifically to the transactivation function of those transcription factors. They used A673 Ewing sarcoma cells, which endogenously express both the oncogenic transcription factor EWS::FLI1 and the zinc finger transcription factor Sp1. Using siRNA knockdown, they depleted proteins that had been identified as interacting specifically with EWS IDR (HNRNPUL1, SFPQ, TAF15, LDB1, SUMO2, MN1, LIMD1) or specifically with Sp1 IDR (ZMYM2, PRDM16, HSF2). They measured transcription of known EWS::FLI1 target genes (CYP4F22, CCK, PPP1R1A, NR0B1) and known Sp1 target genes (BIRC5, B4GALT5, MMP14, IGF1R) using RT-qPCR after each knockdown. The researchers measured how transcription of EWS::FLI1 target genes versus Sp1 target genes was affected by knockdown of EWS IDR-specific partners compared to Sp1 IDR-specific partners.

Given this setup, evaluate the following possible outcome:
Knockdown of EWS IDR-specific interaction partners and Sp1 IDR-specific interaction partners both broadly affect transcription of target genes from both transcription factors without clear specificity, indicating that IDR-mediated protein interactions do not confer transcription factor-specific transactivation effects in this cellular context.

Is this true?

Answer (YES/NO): NO